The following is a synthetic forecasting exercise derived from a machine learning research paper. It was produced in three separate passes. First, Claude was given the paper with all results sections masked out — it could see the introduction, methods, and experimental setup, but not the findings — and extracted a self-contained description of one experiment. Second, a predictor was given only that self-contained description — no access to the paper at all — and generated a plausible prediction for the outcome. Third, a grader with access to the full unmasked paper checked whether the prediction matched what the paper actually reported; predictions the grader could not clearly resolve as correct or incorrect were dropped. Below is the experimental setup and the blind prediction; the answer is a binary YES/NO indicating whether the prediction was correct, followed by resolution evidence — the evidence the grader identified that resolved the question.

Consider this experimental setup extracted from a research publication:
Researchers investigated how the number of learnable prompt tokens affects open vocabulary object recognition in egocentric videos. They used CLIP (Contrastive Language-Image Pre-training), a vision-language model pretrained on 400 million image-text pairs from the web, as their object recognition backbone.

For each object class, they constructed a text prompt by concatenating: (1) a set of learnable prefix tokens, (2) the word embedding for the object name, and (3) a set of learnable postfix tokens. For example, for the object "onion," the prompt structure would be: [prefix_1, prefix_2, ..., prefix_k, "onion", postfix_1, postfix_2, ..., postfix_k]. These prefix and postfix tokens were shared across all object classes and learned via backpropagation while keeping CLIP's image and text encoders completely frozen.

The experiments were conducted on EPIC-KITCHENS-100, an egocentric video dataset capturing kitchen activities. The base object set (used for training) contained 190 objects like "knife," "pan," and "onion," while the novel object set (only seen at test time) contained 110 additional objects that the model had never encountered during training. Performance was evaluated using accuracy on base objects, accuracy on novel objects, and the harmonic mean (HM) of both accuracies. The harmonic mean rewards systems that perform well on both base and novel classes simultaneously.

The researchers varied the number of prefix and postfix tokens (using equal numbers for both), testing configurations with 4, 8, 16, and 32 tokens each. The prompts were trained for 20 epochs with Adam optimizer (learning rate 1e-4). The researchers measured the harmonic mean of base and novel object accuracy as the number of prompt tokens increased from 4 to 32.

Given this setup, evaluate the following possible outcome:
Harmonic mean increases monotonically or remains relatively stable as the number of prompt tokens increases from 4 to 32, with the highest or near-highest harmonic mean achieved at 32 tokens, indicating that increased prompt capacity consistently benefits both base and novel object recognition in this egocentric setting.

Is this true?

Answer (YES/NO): NO